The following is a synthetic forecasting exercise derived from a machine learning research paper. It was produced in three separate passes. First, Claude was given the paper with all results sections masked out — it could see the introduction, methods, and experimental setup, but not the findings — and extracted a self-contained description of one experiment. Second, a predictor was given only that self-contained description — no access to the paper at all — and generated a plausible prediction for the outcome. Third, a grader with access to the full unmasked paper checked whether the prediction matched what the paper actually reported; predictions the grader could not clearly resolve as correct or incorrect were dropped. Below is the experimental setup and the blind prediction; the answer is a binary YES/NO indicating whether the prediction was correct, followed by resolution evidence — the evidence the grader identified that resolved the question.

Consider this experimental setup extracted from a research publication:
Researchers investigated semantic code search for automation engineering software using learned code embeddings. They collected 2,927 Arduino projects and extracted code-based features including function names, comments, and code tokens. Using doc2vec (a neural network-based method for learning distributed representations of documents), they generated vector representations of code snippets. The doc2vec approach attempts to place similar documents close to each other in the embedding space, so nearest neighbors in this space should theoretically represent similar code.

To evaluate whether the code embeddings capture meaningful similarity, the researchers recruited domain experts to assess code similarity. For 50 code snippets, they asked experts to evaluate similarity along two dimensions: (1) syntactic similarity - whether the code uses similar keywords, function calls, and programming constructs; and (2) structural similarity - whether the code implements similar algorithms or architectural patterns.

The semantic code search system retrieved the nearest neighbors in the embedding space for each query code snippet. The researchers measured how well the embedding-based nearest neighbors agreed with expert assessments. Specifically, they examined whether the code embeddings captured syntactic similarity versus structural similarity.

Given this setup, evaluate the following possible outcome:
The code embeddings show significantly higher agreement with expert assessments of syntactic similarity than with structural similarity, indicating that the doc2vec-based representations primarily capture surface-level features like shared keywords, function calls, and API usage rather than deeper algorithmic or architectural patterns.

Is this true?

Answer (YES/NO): NO